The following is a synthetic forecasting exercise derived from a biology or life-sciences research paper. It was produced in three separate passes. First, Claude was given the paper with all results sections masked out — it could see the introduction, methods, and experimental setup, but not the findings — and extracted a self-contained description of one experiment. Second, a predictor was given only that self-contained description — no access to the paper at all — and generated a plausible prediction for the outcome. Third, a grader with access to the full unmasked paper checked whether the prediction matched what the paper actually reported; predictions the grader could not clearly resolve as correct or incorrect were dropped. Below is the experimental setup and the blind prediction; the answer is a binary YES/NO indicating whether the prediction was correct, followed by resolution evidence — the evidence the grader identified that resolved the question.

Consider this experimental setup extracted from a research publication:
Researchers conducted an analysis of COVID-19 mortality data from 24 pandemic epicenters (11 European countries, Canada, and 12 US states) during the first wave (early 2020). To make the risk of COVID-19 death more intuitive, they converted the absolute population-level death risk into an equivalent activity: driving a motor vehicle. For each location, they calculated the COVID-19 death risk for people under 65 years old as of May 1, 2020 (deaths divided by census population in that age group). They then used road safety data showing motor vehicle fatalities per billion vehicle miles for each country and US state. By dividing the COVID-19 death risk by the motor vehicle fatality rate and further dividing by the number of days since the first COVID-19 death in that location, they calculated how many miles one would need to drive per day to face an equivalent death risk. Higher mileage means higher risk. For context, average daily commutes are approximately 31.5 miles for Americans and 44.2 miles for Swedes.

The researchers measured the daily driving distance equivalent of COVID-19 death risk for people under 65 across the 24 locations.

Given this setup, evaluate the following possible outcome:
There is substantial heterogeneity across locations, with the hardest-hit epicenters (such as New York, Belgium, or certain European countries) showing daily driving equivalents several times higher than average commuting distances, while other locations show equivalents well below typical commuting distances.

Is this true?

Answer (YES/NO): NO